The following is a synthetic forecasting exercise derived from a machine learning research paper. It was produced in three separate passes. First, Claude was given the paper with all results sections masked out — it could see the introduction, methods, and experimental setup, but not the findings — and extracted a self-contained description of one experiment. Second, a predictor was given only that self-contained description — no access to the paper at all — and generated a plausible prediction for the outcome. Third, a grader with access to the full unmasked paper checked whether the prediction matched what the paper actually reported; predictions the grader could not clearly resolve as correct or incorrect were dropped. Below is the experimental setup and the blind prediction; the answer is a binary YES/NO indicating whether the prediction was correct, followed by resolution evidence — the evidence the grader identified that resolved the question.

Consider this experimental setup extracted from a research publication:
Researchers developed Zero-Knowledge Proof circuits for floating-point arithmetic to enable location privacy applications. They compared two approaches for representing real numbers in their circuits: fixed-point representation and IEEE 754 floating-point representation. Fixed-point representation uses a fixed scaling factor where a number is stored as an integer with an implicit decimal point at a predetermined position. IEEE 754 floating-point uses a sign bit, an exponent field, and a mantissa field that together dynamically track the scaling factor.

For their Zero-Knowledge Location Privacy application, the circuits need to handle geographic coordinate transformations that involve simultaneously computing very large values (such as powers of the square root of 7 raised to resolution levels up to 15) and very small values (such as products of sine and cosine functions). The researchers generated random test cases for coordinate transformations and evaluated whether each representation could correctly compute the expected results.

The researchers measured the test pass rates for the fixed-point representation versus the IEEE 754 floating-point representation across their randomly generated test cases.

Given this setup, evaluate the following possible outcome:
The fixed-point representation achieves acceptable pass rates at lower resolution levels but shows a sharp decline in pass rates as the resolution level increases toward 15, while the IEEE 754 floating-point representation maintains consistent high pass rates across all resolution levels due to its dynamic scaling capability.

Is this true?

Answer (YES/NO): YES